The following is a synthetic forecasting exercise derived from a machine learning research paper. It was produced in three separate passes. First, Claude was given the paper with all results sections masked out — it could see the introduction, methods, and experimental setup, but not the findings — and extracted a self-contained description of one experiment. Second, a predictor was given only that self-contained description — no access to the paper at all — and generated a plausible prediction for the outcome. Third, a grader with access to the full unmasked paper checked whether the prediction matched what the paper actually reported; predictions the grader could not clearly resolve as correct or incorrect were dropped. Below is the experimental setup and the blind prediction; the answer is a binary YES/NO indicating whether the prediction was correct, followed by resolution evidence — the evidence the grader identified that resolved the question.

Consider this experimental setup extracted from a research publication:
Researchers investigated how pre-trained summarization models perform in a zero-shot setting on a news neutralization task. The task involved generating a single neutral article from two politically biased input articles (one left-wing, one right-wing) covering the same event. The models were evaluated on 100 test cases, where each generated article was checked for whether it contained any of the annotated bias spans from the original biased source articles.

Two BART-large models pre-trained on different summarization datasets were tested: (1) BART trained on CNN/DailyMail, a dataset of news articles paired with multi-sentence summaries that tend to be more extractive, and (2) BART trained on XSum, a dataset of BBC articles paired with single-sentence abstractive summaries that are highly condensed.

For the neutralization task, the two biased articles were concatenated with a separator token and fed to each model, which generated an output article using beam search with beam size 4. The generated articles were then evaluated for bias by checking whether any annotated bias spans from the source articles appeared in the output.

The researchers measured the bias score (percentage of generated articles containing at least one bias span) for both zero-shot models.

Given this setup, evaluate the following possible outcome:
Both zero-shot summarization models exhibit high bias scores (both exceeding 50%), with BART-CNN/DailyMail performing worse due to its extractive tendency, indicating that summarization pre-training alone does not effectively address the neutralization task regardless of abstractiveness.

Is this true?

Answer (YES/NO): NO